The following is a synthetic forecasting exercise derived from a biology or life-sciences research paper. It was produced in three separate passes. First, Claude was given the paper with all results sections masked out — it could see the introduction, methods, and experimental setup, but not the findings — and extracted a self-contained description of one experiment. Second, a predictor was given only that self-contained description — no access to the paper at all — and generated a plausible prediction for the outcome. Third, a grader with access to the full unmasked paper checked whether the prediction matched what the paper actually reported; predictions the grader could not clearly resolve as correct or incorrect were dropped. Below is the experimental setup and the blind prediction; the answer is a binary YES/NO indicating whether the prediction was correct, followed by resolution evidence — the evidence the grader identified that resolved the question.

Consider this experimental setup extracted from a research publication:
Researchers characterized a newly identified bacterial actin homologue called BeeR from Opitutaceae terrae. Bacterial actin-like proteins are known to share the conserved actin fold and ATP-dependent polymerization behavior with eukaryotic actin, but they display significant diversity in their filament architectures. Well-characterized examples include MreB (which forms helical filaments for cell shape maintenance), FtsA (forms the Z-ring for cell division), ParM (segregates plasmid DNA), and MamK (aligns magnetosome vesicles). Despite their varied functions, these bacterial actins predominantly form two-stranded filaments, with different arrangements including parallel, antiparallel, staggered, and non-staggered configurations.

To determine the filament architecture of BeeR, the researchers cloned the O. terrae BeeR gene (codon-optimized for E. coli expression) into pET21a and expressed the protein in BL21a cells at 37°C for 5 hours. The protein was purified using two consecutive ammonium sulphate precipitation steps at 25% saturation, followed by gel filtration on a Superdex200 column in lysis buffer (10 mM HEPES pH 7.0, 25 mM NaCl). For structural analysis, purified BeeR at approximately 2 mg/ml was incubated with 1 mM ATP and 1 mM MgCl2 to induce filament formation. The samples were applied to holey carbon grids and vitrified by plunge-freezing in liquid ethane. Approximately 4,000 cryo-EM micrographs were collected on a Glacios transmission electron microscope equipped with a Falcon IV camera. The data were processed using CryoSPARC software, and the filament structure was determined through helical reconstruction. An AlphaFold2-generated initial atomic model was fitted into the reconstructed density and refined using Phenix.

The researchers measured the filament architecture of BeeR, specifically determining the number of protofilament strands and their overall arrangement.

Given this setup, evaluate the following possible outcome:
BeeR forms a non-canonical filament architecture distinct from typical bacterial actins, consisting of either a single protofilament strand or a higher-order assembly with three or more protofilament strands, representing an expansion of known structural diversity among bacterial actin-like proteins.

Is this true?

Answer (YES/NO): YES